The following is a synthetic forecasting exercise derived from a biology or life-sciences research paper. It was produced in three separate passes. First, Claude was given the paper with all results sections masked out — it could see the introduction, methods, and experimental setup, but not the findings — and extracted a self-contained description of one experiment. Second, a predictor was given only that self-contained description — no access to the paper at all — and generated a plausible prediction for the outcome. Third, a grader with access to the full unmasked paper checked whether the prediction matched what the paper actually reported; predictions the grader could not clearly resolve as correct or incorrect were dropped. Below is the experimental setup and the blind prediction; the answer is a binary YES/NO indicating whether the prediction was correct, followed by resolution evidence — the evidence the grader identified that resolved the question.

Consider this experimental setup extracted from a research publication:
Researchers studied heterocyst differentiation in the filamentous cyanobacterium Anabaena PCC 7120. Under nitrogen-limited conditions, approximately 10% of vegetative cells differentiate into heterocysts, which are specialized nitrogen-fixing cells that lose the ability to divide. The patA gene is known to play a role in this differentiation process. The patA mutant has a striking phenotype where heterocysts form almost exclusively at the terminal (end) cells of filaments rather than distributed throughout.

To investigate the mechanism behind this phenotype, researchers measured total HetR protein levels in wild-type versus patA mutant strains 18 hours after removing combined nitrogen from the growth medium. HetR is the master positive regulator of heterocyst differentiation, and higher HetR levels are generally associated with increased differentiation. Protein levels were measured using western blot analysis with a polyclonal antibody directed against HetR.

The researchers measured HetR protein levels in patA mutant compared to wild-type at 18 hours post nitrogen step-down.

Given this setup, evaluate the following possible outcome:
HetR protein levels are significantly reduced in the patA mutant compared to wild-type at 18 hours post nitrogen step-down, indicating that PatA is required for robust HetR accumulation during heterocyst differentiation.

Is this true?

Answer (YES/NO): NO